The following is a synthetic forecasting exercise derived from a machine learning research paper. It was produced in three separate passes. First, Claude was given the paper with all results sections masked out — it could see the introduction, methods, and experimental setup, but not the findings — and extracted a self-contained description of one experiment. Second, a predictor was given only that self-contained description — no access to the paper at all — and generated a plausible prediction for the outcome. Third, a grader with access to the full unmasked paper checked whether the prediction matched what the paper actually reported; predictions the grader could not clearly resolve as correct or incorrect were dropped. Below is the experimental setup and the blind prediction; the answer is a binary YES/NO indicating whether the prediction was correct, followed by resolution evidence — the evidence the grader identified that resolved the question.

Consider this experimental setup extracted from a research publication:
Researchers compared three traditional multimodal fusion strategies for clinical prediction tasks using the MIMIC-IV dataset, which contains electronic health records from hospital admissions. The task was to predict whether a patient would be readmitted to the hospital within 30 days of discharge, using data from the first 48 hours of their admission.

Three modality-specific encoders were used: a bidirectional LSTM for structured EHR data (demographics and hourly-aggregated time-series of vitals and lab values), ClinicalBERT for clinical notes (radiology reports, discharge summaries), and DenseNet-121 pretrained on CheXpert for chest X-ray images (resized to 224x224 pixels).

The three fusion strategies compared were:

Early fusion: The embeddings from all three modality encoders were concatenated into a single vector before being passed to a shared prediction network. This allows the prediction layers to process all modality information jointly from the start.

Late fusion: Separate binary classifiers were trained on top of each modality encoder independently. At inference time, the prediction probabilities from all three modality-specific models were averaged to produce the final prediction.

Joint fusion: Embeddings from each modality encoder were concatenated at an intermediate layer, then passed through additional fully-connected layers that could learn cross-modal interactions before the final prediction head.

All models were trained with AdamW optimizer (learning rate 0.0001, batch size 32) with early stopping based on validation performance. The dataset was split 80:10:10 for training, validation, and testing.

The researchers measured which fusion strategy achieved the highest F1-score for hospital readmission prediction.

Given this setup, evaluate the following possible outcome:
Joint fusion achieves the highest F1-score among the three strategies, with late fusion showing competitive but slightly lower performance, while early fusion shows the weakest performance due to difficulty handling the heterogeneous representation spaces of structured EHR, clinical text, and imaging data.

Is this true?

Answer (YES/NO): NO